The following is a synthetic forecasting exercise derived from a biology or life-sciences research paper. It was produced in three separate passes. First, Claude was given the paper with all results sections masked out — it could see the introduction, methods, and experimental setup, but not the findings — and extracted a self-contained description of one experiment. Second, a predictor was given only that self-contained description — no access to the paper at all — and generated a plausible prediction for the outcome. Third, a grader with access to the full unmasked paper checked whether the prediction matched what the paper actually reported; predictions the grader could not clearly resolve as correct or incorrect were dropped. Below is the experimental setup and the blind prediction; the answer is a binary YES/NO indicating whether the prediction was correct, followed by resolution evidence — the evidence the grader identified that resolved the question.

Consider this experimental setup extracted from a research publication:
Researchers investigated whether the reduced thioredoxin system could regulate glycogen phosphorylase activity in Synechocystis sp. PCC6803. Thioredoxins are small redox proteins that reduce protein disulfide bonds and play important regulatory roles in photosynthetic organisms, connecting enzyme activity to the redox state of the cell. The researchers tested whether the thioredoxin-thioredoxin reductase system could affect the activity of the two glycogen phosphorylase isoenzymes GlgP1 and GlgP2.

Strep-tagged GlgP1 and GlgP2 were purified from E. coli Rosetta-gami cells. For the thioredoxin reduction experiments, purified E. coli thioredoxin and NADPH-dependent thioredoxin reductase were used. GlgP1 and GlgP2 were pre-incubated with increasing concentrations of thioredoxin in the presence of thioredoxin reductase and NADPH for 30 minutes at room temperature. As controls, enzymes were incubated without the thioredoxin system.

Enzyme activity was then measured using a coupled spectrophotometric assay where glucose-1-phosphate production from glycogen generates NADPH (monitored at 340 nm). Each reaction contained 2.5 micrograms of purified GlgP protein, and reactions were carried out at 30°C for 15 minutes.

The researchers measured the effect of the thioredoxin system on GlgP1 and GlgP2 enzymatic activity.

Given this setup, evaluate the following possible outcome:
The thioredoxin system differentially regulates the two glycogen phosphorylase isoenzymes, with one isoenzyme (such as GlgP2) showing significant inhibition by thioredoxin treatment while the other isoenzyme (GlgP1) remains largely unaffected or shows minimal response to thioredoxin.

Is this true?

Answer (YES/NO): NO